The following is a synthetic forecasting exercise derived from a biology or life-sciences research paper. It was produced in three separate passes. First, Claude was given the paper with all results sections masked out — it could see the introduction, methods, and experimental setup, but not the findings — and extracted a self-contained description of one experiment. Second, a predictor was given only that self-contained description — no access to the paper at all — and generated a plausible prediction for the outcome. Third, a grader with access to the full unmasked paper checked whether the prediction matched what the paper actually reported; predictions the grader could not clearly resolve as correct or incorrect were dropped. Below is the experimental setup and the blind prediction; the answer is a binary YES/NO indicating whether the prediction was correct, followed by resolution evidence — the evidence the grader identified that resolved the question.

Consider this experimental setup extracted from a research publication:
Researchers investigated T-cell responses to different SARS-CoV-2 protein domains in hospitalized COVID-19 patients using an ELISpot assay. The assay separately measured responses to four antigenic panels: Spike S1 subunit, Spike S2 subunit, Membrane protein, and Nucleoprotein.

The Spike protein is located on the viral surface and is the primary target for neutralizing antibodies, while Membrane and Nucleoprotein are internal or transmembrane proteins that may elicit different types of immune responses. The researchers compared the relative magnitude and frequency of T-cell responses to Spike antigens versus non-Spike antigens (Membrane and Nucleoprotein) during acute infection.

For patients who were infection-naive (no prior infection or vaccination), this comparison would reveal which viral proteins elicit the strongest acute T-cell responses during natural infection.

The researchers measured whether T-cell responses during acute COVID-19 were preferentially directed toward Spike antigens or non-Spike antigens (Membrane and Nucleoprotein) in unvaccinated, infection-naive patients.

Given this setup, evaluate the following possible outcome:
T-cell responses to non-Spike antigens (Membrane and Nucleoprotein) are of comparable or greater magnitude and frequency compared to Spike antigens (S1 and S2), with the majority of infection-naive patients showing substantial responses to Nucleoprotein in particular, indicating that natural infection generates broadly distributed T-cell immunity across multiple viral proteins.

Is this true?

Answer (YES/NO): NO